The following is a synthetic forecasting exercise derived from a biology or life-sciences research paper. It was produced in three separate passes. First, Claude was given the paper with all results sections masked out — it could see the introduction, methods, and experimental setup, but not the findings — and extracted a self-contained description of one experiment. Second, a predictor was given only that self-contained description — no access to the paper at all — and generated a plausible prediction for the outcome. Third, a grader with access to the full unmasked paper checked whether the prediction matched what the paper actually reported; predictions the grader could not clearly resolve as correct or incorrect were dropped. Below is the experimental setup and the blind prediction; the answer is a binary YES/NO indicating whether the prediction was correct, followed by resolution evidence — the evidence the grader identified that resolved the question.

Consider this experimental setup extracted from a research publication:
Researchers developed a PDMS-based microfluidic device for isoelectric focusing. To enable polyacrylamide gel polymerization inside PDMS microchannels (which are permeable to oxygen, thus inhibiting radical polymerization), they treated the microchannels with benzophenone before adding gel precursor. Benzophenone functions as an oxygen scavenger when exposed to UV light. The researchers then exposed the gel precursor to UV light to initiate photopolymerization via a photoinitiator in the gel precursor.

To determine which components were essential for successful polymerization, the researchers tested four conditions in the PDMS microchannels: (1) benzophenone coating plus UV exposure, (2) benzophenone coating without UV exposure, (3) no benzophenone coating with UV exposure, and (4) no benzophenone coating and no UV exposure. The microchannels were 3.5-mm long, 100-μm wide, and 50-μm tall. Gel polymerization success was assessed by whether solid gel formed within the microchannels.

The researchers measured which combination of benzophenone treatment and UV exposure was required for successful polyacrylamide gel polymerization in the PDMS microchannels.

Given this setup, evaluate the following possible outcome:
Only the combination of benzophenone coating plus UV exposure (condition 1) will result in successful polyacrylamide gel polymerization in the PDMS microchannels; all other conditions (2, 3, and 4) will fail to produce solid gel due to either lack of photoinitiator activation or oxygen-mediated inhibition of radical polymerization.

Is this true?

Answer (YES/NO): YES